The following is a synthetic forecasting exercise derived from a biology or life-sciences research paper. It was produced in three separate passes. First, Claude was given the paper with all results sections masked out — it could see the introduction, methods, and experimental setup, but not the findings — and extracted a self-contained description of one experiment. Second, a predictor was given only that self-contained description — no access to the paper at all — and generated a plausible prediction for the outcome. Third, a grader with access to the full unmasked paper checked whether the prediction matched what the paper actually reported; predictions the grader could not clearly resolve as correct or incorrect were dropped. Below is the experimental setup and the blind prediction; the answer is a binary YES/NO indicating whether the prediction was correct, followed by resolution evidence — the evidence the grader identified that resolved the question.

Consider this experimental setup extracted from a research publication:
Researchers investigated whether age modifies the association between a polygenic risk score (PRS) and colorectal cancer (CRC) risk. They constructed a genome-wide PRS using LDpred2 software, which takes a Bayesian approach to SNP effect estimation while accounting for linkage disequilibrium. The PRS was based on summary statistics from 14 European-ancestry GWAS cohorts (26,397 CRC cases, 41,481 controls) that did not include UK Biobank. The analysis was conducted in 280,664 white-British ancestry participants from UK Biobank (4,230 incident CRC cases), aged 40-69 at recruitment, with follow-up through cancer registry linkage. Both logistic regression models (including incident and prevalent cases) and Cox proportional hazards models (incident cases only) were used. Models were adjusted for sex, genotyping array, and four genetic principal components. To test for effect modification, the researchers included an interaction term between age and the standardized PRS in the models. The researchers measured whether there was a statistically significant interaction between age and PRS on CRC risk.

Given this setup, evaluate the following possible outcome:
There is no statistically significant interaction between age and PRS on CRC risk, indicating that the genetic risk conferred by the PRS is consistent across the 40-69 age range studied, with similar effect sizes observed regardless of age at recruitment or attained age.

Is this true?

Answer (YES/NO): NO